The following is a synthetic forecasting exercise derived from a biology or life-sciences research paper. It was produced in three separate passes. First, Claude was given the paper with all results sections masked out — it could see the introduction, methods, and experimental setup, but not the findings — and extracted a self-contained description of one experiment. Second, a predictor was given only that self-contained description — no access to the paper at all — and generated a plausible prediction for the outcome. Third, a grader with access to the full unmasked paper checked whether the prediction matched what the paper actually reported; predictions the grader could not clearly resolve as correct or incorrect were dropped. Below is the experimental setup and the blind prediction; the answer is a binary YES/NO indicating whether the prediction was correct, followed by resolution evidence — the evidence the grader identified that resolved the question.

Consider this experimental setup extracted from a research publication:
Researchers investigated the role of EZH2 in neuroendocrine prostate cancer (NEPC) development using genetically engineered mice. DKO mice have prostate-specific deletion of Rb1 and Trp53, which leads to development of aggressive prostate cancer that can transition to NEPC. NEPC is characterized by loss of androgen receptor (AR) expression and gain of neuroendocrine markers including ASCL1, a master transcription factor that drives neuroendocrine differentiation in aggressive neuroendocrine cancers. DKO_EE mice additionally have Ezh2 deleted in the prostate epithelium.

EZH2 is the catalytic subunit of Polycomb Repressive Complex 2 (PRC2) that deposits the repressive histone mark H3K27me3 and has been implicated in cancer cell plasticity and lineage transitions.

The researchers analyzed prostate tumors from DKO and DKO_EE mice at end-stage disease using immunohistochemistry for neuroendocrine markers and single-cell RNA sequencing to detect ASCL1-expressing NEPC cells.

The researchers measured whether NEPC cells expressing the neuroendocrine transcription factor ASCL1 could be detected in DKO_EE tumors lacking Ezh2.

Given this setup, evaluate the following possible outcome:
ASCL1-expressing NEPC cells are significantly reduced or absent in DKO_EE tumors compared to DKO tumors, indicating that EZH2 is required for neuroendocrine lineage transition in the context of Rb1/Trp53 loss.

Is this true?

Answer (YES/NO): NO